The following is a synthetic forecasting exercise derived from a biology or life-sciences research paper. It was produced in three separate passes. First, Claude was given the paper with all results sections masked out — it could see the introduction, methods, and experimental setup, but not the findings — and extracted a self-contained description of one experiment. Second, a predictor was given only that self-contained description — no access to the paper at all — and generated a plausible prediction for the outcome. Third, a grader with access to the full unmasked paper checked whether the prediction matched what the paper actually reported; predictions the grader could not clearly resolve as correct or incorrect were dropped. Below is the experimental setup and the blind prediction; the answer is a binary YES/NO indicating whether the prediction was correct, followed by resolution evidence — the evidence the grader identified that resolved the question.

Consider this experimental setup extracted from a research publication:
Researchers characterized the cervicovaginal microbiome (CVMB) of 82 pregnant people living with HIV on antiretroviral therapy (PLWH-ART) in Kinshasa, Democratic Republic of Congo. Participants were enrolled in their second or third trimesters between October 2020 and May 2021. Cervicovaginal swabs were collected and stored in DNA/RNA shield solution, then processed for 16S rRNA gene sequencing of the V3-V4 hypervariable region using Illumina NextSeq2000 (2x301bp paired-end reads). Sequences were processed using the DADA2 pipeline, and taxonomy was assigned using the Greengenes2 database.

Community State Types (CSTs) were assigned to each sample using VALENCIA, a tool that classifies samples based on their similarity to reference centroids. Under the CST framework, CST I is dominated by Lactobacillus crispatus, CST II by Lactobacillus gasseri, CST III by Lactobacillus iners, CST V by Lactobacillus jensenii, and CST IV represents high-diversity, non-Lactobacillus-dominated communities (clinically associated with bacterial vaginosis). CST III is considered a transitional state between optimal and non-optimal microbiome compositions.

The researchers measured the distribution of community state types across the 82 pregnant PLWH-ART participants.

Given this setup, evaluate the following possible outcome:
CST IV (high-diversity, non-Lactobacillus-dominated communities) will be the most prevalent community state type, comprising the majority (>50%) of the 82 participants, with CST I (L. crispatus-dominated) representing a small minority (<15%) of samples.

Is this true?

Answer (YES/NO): NO